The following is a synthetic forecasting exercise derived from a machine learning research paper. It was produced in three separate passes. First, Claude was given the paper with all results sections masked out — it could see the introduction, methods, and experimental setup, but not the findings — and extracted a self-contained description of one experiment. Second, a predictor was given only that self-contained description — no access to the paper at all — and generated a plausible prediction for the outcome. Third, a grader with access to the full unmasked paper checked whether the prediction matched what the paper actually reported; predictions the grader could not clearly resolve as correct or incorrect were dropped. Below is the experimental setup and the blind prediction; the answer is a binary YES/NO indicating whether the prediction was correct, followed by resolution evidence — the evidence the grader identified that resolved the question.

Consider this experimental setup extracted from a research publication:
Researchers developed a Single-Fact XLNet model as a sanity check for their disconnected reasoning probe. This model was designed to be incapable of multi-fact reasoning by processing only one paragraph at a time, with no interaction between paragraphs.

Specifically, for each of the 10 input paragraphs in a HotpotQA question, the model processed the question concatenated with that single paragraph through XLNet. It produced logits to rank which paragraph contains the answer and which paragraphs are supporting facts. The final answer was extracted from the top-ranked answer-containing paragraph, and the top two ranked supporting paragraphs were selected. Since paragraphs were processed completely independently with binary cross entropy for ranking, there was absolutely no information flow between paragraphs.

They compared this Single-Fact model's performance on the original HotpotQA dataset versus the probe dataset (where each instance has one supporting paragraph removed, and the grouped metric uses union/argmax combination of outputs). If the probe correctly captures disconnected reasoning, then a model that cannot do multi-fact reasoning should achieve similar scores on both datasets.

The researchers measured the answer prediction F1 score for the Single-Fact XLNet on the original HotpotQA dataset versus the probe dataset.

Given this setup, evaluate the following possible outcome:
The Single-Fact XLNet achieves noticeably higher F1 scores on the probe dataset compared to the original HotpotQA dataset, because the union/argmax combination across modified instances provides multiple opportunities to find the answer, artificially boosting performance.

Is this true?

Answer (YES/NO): NO